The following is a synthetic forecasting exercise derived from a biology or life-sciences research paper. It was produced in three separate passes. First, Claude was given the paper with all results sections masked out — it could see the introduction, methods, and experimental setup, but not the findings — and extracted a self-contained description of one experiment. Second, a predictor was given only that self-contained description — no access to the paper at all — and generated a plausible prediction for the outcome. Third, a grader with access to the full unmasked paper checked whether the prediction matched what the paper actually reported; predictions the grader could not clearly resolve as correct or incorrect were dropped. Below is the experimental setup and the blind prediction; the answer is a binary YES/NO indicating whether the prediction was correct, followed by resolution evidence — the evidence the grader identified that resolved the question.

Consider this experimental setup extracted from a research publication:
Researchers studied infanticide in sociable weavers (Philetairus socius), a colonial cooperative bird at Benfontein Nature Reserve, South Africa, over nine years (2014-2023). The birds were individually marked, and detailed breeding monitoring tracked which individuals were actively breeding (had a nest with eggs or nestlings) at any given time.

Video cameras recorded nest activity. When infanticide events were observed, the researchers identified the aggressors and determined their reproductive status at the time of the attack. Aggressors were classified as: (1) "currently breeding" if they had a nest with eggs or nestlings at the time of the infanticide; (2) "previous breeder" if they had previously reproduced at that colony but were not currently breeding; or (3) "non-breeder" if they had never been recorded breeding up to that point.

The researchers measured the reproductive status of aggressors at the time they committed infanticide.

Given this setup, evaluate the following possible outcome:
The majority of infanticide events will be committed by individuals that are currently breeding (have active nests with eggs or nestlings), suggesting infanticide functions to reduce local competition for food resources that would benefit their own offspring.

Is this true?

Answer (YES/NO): NO